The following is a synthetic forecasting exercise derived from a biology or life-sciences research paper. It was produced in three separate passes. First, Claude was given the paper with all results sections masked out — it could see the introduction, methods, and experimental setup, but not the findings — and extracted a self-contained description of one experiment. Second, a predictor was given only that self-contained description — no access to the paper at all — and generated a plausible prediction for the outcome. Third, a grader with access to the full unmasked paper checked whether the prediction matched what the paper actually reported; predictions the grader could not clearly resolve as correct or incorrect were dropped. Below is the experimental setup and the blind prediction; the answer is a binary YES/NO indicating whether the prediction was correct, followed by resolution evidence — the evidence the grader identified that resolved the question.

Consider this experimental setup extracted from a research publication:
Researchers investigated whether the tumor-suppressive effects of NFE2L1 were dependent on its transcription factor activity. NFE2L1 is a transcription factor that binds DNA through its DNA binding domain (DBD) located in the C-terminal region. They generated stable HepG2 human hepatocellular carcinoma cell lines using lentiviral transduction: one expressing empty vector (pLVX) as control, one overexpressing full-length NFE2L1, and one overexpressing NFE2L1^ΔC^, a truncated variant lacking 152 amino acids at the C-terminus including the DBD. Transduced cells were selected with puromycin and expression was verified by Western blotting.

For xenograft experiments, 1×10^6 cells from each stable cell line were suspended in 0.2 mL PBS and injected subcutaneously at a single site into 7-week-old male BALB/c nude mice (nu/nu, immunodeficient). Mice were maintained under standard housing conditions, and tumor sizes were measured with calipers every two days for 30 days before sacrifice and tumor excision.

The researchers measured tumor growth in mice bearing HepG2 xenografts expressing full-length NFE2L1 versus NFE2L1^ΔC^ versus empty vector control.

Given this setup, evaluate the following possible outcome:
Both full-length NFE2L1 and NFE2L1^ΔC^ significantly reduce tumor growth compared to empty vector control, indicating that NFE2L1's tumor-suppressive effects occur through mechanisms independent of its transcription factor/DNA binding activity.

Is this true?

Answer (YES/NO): YES